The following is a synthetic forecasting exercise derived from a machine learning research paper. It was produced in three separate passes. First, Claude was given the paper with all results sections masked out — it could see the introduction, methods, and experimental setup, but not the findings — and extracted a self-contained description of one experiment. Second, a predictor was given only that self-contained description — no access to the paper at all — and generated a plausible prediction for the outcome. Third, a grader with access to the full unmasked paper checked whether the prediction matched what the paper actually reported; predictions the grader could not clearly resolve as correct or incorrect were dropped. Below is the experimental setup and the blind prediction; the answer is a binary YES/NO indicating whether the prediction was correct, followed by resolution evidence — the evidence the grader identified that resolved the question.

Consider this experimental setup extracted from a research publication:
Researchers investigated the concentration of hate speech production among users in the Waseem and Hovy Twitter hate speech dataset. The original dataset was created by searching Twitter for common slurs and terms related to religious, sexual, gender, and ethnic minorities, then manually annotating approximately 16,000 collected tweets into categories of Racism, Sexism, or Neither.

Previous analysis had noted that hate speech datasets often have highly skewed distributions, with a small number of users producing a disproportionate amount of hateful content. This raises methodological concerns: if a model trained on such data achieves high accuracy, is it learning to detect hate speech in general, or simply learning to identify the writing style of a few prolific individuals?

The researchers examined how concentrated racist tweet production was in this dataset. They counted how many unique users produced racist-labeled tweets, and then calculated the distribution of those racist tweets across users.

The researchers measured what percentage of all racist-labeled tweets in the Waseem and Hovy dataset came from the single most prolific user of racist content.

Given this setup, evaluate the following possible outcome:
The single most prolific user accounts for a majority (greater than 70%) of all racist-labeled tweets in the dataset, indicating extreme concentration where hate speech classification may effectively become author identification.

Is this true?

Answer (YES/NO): YES